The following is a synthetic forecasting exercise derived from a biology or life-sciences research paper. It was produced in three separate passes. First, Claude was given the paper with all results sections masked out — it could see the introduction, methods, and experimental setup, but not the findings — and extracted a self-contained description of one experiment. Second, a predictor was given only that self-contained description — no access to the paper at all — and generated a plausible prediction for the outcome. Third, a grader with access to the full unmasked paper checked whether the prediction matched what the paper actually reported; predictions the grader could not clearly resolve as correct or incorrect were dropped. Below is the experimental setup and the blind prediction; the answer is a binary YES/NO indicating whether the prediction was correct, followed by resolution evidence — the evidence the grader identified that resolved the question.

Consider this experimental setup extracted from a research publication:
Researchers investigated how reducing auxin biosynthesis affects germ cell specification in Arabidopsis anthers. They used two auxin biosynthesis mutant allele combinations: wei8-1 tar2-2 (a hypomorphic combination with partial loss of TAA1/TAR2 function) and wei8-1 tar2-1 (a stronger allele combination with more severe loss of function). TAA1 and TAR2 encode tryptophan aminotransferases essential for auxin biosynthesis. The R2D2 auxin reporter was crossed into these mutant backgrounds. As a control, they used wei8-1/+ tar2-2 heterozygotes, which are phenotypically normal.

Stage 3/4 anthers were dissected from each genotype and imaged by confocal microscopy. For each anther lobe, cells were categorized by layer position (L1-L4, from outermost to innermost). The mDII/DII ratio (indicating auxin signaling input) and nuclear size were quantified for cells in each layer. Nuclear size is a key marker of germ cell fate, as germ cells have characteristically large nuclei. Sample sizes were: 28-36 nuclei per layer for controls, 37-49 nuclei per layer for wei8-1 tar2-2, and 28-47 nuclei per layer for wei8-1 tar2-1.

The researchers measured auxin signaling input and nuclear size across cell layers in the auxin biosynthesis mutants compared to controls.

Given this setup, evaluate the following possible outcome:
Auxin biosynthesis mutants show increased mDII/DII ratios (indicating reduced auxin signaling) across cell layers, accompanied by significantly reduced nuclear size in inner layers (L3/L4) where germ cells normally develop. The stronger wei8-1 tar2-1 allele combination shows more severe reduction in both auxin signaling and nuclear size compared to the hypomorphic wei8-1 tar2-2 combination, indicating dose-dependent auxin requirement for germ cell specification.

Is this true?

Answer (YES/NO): NO